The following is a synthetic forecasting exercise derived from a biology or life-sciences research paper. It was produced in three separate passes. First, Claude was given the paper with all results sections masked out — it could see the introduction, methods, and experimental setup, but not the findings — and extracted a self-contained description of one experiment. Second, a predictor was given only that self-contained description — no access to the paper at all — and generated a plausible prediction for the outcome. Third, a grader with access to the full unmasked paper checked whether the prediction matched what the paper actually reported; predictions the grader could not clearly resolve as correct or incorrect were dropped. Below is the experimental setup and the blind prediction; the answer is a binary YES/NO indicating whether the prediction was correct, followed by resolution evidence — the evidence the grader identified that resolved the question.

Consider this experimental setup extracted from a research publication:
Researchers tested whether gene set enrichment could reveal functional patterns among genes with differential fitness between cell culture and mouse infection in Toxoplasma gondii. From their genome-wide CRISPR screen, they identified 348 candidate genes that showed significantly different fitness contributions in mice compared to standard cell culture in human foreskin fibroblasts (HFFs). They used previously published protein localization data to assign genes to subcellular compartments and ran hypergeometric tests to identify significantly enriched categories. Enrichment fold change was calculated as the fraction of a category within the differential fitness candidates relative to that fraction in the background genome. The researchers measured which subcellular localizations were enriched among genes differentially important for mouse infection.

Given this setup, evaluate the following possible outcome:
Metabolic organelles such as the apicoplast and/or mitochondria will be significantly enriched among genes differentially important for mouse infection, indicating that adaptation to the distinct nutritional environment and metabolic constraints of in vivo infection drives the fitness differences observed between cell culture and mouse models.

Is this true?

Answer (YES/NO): NO